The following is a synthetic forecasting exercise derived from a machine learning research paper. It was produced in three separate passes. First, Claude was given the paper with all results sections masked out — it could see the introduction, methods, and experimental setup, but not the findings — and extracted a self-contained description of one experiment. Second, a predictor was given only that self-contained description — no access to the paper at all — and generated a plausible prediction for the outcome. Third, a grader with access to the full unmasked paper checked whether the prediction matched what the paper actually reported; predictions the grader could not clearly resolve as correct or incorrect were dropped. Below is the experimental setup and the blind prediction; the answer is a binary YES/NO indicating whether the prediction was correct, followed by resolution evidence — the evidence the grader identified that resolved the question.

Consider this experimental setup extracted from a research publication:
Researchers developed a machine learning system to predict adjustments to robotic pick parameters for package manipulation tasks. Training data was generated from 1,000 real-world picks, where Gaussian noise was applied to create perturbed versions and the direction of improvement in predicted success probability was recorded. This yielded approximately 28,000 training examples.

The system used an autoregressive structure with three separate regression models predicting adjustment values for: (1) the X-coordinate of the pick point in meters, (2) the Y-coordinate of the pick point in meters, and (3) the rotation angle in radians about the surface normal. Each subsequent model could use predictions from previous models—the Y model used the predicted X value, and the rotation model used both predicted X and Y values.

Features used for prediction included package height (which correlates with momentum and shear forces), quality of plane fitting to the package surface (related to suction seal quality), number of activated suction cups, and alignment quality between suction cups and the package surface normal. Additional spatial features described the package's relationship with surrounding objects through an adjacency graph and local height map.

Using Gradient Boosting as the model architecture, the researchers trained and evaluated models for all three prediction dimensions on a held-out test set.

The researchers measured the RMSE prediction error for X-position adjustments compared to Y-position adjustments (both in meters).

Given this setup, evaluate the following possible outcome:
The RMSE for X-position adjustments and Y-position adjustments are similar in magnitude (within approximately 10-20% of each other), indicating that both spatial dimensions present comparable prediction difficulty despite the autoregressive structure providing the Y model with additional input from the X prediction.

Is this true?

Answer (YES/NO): YES